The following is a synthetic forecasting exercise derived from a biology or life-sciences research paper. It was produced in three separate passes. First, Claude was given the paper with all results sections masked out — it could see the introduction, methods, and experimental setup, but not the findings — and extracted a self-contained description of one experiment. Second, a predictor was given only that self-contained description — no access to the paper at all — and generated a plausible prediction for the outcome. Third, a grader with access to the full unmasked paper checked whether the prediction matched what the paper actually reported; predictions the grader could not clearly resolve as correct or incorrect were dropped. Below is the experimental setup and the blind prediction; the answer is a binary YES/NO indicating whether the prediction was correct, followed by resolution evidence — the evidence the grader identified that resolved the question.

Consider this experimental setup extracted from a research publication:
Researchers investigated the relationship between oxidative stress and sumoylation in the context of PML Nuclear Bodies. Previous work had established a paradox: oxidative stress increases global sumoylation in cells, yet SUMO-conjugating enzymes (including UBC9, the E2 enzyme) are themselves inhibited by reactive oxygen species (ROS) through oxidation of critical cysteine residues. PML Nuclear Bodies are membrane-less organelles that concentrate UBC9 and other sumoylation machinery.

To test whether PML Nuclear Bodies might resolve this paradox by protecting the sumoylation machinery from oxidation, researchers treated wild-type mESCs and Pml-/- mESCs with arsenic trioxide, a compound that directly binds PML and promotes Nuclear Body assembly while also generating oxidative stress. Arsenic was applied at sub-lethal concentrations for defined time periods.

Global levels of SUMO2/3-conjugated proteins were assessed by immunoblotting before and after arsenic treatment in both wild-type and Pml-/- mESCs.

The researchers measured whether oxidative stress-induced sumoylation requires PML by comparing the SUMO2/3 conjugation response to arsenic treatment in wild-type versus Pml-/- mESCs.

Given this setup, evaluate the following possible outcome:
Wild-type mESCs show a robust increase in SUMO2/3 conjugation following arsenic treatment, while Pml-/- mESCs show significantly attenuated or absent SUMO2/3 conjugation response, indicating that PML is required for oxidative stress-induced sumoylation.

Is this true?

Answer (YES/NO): YES